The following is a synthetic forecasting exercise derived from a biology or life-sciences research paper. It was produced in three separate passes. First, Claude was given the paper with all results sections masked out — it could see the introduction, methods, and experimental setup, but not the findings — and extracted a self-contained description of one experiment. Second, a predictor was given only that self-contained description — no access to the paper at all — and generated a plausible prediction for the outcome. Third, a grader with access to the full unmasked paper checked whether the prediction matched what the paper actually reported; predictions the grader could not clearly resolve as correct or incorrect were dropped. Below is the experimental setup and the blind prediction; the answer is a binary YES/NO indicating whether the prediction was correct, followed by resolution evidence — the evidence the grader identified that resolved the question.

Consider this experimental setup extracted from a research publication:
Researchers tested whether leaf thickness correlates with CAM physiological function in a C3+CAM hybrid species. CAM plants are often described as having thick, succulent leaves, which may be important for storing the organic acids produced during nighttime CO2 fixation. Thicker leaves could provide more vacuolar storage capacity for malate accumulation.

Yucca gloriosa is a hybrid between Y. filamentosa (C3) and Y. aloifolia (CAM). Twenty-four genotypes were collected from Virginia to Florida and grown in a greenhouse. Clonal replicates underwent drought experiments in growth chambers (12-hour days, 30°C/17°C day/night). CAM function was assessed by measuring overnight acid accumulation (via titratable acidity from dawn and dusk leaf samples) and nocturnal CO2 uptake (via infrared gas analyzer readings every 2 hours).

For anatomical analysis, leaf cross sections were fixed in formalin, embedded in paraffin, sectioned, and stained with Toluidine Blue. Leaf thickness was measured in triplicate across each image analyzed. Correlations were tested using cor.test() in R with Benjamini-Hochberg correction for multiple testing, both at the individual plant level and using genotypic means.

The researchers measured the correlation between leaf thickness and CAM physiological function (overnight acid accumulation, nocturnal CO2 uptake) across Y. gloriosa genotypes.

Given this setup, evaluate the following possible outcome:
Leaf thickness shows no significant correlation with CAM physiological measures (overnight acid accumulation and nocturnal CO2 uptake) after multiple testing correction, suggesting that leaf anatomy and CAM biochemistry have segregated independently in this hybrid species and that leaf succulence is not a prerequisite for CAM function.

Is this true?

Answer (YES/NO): YES